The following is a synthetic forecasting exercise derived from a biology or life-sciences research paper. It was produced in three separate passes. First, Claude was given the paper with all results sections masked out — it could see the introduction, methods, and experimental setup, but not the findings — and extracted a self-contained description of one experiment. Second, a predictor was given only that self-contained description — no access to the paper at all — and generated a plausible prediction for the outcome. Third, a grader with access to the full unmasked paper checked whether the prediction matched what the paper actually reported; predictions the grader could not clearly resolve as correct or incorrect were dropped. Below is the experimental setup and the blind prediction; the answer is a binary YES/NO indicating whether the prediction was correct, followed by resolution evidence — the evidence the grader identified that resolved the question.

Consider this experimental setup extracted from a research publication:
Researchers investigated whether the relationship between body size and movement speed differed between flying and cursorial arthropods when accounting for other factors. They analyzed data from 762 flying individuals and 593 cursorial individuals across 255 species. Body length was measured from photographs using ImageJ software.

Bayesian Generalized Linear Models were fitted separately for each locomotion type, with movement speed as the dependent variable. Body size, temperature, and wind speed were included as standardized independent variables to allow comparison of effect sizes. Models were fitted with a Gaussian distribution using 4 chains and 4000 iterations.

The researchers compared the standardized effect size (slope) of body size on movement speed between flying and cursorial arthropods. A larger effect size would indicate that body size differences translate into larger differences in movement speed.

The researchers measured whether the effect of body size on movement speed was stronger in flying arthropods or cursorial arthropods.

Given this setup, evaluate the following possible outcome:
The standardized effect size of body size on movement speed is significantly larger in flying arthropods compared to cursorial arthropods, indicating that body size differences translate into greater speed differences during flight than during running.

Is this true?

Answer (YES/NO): YES